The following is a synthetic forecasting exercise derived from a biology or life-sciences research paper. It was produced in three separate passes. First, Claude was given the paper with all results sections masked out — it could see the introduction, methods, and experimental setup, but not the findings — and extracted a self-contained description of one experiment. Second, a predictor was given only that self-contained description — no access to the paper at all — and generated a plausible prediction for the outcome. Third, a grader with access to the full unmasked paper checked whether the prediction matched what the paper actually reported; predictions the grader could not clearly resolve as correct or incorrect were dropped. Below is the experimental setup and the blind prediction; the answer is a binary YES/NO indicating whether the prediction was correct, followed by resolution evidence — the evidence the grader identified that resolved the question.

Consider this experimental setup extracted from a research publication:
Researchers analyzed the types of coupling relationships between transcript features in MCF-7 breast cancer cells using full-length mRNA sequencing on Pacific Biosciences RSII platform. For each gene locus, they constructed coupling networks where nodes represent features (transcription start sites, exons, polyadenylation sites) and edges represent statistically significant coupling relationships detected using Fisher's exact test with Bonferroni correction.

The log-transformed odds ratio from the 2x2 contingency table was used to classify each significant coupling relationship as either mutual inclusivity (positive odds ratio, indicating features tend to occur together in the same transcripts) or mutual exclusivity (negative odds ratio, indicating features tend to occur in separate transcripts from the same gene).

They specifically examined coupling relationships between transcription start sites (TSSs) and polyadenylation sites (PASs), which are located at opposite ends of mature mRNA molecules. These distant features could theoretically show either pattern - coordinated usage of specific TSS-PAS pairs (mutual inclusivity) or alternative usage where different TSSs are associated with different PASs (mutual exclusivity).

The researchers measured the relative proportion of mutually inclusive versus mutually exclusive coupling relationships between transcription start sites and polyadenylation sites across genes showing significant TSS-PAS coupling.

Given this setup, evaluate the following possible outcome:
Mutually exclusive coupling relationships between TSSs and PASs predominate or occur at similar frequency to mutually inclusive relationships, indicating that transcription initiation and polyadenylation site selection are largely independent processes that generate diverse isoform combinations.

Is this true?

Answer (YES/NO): YES